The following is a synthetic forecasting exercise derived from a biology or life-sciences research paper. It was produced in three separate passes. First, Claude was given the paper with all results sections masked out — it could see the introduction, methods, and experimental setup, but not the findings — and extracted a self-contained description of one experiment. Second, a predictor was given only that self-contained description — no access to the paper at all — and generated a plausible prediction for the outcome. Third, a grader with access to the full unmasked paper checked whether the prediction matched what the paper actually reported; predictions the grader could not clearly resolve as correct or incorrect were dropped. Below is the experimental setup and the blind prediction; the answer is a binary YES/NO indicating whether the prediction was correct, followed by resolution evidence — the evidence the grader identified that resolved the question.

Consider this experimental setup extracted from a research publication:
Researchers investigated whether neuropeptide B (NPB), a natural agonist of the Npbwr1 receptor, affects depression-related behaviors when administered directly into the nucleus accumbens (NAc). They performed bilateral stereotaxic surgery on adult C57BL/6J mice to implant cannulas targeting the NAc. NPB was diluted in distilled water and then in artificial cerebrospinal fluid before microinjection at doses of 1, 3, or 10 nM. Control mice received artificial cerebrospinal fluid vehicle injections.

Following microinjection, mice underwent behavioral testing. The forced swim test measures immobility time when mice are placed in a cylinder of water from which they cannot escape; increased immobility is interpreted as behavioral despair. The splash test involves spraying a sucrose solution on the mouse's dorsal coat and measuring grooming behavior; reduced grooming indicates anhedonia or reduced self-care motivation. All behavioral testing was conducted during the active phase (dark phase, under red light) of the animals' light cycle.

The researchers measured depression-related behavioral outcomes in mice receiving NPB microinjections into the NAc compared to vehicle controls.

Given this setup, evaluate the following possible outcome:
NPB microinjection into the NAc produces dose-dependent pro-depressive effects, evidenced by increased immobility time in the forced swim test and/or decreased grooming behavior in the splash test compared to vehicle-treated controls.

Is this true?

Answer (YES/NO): NO